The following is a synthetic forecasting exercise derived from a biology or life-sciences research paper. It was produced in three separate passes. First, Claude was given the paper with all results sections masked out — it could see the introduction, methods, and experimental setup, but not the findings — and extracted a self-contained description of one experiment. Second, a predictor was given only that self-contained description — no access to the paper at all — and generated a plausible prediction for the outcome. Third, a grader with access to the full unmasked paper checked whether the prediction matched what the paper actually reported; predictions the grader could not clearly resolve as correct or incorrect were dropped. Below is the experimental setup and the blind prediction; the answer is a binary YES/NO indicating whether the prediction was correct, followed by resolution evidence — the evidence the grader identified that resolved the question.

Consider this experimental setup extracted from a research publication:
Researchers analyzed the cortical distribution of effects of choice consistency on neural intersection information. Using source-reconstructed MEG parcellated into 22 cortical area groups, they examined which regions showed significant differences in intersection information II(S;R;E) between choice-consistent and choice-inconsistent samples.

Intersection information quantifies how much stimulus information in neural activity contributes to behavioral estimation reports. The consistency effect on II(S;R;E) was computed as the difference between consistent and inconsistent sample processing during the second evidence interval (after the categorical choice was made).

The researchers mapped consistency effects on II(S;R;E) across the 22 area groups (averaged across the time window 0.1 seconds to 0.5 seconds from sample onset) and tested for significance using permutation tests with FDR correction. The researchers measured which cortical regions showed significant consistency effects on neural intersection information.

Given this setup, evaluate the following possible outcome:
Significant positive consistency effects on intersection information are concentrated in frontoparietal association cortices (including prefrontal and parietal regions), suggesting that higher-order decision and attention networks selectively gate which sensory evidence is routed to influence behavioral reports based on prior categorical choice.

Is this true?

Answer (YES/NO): NO